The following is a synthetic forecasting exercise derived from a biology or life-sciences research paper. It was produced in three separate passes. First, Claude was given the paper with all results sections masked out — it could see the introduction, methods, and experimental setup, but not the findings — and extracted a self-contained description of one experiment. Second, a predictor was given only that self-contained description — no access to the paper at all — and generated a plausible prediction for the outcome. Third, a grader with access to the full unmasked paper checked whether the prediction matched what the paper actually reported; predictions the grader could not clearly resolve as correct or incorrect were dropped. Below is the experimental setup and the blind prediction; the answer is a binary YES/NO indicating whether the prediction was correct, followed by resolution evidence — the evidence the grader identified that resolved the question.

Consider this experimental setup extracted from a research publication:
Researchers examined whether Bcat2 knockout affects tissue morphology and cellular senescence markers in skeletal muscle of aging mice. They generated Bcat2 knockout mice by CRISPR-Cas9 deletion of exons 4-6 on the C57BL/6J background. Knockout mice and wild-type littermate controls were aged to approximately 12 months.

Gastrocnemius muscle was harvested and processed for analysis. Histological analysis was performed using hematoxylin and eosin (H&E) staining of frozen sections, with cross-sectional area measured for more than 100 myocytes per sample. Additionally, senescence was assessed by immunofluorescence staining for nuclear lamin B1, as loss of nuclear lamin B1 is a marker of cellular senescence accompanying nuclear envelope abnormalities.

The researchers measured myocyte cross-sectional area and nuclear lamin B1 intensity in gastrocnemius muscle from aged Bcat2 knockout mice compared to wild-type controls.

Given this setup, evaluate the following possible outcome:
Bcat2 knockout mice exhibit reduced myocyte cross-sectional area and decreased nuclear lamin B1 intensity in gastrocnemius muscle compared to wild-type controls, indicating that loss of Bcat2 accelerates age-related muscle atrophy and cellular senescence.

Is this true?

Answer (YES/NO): NO